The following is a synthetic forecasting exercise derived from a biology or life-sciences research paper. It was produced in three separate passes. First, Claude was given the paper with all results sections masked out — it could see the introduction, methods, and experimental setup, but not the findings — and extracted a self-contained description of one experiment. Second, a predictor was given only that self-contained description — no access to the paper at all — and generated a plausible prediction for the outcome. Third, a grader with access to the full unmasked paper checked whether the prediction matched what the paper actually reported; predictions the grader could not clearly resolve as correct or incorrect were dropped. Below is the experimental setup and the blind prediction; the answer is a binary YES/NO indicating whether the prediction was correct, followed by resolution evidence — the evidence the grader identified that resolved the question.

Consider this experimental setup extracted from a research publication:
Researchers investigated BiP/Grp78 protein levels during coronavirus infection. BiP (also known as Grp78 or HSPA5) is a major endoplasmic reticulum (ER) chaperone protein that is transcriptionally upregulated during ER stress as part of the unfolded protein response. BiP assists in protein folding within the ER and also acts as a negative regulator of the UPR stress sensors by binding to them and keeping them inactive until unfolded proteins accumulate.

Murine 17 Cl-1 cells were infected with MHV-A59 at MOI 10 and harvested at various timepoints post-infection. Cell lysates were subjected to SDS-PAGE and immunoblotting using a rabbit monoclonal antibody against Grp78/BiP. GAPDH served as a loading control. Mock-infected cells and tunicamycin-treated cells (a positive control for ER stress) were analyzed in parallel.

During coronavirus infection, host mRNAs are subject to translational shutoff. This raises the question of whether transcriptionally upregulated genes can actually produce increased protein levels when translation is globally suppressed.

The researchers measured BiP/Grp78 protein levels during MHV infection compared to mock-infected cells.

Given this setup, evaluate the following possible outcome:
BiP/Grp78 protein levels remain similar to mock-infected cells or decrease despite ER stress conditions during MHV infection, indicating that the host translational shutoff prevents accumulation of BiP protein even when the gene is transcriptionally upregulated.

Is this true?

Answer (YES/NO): YES